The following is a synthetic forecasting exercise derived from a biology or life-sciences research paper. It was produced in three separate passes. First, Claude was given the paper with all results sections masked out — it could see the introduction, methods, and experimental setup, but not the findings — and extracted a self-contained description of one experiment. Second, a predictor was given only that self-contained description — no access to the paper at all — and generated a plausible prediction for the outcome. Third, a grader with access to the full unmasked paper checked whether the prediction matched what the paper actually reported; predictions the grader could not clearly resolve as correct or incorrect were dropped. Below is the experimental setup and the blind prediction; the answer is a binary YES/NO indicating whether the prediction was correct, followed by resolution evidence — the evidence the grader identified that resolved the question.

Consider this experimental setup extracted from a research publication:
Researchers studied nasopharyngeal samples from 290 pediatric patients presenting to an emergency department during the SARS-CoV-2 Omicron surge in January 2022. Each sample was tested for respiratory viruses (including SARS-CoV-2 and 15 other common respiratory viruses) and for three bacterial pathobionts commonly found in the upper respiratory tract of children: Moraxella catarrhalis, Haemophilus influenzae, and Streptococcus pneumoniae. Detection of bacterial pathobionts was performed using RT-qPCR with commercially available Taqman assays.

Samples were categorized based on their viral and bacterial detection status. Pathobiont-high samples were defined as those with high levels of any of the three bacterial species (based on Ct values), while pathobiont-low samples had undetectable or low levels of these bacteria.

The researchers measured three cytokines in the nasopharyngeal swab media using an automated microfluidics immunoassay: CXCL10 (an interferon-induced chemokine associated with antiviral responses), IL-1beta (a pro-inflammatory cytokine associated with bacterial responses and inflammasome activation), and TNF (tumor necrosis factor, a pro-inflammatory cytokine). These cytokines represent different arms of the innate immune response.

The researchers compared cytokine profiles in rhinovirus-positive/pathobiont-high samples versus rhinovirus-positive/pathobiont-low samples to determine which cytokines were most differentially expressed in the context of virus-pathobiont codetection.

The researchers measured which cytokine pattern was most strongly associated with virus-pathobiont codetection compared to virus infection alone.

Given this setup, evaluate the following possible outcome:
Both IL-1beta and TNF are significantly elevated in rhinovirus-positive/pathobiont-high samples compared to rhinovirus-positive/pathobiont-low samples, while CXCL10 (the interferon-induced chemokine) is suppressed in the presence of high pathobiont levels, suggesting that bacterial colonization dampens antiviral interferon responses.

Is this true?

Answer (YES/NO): NO